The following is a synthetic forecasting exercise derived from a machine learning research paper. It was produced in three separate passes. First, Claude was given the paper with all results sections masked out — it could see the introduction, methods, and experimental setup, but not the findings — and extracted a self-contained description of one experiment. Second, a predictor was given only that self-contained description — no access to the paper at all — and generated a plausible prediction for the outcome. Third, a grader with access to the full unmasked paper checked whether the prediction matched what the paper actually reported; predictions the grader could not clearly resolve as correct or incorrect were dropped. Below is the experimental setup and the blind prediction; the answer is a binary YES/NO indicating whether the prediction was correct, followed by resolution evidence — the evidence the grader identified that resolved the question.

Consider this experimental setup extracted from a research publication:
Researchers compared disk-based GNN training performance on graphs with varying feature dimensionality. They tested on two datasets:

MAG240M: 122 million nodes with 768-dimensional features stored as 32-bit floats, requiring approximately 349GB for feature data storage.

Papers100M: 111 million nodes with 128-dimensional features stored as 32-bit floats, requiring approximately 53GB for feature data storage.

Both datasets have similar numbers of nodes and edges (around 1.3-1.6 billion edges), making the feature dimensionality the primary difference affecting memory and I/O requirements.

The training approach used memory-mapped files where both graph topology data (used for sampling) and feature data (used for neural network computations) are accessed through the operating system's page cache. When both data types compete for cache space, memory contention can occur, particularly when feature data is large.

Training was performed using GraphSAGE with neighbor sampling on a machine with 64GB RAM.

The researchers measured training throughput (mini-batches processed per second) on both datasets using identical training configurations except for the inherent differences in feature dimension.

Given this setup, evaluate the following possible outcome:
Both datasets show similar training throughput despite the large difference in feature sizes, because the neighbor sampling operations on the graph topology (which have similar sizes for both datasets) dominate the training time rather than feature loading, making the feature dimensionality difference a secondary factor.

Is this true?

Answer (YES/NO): NO